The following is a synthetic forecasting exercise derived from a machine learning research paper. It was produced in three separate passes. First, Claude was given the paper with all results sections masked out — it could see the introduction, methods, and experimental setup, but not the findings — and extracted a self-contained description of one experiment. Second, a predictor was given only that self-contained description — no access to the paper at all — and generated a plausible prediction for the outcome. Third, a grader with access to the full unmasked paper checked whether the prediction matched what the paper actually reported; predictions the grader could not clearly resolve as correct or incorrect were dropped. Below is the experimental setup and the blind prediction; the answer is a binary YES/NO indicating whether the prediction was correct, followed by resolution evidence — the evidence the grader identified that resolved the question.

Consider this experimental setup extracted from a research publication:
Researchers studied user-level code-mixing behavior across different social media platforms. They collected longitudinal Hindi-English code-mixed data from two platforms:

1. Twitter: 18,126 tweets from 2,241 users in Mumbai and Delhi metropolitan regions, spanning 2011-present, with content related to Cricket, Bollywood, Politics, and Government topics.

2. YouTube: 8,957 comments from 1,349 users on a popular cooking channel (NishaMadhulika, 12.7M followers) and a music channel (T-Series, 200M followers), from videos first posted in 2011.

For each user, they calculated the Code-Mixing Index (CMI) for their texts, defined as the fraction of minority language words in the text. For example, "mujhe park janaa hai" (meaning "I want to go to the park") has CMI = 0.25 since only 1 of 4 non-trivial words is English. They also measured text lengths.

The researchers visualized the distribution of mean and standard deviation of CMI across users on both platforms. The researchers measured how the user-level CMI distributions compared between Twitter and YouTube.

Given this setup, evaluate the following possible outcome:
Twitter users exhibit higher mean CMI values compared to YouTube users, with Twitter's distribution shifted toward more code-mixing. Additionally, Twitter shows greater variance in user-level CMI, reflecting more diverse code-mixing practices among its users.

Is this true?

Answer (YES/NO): NO